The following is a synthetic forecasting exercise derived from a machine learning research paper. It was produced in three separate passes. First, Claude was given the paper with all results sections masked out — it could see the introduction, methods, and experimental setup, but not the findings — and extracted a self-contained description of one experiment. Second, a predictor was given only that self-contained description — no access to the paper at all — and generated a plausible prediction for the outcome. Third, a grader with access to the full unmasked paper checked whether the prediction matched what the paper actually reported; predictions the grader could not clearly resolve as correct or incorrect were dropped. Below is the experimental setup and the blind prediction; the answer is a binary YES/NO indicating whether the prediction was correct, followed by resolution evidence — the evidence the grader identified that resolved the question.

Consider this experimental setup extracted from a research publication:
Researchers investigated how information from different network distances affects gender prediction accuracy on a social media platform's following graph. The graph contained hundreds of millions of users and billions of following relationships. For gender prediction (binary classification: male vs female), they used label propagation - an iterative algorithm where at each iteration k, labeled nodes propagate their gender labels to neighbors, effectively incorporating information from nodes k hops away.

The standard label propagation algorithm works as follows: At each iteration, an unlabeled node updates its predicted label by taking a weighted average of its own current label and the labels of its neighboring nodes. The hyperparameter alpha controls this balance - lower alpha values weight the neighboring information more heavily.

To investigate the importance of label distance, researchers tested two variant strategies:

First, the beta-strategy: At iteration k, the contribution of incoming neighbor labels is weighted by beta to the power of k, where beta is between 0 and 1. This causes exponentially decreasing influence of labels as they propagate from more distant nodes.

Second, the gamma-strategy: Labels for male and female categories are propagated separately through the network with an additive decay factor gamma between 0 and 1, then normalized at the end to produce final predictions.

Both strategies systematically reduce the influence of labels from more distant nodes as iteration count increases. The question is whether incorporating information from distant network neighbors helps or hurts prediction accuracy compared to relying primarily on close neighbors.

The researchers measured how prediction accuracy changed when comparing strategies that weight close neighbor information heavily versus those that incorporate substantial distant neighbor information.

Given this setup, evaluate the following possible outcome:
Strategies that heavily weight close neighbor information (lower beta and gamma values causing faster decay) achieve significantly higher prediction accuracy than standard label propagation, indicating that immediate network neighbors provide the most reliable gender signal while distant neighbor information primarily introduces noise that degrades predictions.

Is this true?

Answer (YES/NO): NO